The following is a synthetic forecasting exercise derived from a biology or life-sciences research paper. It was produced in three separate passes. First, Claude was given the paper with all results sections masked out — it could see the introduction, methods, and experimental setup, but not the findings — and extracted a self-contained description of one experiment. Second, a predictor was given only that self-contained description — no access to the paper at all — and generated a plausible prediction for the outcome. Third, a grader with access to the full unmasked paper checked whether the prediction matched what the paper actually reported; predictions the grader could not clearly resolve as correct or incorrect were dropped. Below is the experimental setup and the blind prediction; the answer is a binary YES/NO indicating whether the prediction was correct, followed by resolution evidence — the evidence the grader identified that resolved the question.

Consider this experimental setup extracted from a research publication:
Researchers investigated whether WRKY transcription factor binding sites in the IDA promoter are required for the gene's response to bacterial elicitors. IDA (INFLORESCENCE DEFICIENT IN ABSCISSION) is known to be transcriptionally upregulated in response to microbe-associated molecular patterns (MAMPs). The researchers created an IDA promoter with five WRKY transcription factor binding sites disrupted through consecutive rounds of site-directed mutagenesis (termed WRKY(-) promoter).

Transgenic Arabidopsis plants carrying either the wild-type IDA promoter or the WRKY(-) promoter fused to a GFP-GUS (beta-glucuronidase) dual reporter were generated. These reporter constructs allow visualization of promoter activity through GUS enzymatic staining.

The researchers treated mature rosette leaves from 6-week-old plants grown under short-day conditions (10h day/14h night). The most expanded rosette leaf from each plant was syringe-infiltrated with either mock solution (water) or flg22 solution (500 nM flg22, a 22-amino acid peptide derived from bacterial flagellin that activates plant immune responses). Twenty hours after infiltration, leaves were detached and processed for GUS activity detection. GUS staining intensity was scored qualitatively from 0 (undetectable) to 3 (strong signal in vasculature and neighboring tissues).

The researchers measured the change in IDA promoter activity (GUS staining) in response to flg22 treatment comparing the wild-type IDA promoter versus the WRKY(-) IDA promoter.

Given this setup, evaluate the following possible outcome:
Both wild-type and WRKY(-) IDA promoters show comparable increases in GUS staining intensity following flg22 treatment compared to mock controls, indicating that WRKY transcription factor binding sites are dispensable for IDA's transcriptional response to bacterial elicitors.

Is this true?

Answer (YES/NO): NO